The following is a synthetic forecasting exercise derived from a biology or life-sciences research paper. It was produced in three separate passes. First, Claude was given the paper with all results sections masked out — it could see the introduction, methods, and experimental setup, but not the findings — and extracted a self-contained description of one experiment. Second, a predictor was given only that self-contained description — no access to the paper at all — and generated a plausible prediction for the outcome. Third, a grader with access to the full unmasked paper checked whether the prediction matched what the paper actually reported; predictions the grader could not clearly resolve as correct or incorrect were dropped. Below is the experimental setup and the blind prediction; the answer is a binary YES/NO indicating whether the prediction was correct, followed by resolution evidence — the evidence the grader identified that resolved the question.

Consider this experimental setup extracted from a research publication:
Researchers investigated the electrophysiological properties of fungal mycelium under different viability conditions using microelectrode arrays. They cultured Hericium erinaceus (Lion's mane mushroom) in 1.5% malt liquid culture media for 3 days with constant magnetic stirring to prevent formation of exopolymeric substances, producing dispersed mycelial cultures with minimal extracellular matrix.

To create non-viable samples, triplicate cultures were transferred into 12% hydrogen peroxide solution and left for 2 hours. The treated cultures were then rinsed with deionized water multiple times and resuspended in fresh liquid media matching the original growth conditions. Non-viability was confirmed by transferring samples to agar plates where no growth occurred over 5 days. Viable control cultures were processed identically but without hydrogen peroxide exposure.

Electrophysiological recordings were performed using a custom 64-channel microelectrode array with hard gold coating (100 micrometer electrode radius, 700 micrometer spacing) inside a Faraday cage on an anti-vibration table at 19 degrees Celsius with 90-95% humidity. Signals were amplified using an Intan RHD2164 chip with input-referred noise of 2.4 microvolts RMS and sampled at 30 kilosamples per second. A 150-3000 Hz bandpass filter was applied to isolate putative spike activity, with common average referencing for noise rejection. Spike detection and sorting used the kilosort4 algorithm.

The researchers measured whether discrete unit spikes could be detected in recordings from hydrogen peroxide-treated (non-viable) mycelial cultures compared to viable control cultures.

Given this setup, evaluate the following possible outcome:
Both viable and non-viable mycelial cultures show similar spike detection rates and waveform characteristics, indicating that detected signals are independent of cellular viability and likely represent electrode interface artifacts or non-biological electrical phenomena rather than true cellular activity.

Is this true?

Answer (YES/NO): NO